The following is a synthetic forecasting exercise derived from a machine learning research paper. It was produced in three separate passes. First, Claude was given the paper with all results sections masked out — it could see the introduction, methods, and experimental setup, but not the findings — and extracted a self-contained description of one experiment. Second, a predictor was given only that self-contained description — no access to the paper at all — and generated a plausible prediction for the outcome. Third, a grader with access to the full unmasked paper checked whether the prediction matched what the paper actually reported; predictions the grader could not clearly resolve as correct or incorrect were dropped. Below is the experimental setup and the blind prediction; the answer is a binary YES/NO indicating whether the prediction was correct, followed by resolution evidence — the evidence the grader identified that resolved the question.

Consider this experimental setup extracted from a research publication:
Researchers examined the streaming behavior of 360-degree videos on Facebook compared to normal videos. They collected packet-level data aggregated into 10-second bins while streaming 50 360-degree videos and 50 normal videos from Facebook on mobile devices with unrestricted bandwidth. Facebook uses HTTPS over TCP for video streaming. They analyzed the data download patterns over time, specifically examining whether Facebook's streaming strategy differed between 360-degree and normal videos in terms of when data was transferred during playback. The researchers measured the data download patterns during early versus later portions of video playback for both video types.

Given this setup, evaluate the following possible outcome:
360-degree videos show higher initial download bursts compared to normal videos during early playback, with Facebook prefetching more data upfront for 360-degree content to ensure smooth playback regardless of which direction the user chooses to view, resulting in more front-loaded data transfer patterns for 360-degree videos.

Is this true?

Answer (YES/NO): NO